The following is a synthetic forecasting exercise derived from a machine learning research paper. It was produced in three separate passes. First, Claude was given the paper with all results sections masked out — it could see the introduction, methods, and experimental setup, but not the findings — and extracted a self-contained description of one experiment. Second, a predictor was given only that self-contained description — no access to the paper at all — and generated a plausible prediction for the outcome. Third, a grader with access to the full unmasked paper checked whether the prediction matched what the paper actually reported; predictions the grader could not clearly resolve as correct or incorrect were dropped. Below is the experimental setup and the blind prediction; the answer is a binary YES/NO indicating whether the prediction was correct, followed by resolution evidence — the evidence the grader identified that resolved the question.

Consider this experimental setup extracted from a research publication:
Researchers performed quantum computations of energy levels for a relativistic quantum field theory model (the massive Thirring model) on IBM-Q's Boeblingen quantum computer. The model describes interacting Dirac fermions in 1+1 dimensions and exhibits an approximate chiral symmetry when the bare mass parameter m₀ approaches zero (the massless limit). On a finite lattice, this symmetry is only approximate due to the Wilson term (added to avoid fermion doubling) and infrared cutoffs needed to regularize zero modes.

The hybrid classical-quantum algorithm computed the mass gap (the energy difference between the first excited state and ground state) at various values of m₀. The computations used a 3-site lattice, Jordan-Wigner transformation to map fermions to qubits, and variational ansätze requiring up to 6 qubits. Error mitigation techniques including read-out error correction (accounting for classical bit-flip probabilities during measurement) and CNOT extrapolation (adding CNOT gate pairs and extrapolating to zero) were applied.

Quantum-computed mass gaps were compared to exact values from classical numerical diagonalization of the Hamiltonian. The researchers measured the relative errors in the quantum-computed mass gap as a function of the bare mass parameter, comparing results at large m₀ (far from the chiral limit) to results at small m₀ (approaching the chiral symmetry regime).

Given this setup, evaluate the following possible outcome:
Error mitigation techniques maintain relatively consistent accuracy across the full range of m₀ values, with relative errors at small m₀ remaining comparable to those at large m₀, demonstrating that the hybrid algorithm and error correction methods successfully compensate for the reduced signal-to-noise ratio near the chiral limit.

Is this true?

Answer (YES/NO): NO